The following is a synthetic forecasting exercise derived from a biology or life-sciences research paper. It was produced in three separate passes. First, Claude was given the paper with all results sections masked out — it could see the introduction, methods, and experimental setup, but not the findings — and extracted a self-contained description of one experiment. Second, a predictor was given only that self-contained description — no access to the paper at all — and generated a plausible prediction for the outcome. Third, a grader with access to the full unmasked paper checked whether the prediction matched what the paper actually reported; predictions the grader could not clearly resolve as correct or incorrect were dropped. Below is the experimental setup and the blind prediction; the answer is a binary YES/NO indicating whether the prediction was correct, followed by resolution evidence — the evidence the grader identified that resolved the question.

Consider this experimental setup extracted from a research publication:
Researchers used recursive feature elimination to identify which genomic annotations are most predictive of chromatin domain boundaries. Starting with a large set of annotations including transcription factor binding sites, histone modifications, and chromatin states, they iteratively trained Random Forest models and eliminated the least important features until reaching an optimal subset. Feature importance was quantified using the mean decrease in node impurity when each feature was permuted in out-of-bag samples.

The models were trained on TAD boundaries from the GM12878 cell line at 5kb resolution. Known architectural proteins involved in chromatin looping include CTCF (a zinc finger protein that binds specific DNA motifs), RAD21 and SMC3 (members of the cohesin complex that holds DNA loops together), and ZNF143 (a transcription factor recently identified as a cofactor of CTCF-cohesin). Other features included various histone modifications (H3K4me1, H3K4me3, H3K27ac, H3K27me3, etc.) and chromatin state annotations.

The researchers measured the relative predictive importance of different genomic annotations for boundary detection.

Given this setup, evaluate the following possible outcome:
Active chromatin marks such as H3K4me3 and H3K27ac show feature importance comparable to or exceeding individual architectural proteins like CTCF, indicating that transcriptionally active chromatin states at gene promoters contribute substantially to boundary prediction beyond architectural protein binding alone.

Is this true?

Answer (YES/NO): NO